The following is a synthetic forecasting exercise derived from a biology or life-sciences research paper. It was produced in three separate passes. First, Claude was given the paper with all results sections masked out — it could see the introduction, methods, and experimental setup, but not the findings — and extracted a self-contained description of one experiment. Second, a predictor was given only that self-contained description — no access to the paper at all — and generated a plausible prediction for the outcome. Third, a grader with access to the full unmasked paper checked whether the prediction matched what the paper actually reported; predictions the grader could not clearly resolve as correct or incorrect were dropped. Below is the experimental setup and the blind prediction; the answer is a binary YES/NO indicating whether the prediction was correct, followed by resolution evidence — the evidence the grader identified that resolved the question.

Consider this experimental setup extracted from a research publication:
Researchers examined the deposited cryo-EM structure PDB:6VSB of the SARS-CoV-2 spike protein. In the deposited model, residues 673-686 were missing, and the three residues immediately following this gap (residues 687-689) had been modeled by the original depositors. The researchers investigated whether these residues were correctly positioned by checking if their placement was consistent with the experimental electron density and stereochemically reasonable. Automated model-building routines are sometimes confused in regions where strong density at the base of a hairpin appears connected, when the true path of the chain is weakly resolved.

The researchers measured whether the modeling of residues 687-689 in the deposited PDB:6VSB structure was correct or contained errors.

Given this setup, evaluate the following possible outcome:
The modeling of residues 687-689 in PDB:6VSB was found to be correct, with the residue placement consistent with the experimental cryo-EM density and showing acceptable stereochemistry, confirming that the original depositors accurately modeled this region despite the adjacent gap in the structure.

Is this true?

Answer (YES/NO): NO